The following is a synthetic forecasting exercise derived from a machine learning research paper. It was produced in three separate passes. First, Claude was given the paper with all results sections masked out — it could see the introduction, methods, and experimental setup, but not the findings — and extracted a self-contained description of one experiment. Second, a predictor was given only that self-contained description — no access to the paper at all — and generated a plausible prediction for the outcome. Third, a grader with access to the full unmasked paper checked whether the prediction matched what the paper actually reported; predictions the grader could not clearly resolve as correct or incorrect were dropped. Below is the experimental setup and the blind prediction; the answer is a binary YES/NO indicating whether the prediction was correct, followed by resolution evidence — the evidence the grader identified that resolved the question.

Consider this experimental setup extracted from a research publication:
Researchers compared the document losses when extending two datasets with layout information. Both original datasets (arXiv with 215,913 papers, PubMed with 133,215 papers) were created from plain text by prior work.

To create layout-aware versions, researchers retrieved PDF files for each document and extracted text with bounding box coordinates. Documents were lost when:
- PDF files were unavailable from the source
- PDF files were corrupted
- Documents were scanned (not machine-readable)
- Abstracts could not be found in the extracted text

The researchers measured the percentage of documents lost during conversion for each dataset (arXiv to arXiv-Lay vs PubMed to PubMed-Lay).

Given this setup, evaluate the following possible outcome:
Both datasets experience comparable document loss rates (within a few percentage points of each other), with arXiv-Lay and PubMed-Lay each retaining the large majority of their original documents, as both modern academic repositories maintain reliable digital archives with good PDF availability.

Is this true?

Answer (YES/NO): NO